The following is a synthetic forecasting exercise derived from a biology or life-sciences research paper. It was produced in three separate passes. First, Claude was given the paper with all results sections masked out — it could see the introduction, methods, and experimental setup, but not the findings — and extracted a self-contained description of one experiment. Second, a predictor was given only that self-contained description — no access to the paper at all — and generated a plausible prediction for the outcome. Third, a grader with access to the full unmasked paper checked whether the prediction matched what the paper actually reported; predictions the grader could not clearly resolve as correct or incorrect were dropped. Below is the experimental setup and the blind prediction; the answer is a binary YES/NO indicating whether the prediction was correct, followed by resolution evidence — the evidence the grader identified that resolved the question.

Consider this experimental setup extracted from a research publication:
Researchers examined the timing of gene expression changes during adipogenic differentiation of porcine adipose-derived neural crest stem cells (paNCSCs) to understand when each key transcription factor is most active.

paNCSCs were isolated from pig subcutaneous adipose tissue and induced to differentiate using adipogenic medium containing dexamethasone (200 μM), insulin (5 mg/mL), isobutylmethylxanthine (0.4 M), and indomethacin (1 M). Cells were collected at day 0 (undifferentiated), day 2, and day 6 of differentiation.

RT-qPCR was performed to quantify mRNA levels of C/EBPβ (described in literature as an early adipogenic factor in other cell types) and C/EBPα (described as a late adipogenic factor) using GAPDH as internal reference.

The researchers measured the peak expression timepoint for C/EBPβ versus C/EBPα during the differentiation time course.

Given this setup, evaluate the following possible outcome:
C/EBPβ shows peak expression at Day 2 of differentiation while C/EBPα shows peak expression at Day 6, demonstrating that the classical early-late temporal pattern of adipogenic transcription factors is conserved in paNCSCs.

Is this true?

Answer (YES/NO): NO